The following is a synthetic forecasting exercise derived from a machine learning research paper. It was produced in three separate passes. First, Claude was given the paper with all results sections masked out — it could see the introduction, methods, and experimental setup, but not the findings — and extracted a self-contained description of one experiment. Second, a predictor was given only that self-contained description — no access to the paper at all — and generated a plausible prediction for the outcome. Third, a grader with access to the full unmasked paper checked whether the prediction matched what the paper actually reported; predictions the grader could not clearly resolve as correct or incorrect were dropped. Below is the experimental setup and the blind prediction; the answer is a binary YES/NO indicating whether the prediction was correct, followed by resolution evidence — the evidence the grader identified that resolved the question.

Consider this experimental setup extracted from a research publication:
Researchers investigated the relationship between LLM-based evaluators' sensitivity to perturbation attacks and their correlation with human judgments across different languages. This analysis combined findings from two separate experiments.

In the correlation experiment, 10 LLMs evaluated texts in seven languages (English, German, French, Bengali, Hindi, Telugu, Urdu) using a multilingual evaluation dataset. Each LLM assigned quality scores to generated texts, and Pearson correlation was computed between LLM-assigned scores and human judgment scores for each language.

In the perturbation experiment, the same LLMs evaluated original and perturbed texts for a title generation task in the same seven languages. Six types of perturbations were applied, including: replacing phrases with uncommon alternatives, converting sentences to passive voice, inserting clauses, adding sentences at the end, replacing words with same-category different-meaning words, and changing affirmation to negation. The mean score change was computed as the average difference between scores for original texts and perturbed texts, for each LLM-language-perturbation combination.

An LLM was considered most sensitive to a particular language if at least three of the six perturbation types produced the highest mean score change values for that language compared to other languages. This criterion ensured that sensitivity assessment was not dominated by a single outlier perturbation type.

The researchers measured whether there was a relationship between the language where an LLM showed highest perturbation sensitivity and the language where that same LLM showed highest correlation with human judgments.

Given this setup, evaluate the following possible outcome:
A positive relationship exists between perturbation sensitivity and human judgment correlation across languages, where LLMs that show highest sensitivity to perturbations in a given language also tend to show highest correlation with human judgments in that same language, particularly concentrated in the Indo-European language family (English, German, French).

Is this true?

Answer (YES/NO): YES